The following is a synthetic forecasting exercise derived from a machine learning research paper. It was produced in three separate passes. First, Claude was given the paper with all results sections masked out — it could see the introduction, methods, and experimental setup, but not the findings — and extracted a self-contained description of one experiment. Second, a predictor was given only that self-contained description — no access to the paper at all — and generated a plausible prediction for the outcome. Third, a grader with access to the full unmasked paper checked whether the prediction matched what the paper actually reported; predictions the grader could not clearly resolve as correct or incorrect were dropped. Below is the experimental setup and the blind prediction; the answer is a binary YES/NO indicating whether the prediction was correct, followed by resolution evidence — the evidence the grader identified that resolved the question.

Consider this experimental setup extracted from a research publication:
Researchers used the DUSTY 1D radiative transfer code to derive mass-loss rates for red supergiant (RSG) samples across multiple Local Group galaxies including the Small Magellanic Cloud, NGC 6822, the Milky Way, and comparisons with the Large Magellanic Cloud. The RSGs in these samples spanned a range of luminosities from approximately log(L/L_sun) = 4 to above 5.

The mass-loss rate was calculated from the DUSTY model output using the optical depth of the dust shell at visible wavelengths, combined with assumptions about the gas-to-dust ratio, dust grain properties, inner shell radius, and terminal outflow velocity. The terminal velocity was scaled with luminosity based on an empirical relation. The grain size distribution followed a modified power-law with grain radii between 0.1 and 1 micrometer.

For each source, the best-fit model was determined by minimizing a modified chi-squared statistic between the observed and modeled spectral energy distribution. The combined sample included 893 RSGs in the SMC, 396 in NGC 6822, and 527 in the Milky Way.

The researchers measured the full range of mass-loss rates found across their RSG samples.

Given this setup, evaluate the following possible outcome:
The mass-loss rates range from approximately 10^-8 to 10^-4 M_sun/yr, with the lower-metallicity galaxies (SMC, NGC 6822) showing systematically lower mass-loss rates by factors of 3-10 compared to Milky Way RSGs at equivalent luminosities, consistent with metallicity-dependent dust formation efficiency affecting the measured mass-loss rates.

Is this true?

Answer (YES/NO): NO